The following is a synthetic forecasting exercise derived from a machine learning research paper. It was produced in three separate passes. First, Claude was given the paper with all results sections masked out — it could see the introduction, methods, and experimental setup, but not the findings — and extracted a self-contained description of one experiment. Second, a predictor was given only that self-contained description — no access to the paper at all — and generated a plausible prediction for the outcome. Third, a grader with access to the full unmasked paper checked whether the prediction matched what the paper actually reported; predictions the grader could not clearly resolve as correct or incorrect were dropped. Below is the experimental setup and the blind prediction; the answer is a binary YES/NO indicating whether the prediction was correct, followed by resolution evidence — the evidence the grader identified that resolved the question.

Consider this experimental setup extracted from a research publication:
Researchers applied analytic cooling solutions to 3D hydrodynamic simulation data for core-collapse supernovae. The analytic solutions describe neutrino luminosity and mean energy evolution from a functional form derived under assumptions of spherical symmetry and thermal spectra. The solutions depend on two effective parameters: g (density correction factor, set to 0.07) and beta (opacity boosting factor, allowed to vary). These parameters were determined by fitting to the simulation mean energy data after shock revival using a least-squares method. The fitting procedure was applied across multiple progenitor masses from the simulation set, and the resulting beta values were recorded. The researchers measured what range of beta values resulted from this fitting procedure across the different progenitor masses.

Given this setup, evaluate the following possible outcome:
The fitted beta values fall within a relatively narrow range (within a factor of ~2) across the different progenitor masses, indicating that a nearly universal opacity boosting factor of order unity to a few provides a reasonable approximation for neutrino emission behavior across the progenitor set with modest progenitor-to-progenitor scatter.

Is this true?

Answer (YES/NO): NO